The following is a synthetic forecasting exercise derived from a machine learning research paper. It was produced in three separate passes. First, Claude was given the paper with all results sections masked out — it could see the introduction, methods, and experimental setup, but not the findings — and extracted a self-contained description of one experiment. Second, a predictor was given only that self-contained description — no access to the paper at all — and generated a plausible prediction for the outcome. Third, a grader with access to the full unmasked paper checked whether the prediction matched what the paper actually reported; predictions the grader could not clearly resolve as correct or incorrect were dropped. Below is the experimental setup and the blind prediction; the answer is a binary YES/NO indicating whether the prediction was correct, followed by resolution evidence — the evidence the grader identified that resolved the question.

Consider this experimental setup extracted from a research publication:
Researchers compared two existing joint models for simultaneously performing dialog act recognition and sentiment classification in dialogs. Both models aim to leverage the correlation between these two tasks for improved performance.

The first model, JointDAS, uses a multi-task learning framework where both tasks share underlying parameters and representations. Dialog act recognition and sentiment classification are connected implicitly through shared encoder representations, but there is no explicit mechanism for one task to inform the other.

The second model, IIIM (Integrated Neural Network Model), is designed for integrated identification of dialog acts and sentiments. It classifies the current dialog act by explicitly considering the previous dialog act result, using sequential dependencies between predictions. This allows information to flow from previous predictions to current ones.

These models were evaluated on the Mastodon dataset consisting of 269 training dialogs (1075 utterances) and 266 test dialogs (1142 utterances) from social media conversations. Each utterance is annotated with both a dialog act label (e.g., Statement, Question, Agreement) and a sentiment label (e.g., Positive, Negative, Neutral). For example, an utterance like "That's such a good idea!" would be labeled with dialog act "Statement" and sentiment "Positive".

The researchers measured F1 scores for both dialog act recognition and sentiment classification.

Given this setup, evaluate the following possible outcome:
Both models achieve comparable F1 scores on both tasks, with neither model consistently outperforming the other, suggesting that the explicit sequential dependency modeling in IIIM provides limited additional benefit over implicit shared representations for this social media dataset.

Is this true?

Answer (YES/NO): NO